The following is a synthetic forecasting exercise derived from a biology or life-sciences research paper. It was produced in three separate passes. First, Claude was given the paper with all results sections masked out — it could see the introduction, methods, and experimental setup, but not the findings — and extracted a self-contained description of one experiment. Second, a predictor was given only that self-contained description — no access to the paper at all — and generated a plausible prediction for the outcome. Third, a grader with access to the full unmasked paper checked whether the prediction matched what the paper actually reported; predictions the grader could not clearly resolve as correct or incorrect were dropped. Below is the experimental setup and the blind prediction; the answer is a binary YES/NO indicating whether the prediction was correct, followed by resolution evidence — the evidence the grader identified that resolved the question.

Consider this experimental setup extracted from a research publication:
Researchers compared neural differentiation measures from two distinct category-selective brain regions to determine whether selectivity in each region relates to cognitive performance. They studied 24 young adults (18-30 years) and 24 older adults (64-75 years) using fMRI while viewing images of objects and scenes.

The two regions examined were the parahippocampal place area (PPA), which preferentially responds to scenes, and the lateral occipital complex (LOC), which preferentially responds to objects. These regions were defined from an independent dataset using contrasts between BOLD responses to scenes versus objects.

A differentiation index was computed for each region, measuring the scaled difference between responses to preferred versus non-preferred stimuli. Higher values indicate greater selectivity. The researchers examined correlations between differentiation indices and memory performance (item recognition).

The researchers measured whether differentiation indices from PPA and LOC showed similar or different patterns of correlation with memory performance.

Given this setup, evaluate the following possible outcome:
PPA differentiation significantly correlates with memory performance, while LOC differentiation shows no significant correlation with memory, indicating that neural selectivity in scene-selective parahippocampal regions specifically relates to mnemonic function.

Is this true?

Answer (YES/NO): YES